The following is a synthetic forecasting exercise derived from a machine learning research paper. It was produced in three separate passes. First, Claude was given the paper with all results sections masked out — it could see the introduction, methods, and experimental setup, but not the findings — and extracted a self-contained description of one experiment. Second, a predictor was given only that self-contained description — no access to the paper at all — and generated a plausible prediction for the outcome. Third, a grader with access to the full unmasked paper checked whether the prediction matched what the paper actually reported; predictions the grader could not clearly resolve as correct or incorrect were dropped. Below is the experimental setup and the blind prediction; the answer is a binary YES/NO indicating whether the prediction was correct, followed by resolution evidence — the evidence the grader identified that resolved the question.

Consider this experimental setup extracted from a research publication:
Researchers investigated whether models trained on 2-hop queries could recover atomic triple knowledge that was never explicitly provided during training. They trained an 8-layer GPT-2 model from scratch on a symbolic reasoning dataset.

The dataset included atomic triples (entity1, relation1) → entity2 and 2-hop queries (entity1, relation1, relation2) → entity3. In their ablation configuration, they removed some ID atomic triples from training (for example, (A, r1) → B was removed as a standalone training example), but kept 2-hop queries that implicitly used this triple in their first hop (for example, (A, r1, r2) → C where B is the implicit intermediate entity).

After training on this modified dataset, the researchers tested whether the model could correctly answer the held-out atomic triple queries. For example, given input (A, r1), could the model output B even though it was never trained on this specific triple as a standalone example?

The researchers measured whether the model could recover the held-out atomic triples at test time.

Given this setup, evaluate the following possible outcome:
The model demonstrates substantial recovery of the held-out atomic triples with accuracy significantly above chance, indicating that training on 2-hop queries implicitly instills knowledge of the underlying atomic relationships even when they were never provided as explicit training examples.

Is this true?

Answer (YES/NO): YES